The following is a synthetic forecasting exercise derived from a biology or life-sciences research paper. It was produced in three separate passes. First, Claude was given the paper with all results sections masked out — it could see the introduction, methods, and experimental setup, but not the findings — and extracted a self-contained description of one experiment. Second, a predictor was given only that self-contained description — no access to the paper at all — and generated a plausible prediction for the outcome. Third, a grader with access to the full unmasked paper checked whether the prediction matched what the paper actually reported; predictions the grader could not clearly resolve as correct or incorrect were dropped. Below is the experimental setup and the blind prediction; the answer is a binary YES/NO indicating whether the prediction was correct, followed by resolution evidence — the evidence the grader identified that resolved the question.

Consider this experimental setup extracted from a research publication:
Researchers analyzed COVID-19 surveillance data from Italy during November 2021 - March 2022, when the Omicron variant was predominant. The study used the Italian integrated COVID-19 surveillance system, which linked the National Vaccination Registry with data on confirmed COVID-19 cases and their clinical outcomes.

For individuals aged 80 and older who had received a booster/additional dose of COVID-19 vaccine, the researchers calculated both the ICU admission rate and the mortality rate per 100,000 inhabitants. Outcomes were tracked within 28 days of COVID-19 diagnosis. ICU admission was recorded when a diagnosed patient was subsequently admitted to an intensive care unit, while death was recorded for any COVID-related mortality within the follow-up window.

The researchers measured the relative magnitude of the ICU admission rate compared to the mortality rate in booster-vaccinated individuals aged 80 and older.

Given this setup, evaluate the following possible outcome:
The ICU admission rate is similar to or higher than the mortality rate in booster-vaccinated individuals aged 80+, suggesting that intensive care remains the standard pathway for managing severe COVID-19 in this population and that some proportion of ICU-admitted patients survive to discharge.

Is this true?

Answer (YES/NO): NO